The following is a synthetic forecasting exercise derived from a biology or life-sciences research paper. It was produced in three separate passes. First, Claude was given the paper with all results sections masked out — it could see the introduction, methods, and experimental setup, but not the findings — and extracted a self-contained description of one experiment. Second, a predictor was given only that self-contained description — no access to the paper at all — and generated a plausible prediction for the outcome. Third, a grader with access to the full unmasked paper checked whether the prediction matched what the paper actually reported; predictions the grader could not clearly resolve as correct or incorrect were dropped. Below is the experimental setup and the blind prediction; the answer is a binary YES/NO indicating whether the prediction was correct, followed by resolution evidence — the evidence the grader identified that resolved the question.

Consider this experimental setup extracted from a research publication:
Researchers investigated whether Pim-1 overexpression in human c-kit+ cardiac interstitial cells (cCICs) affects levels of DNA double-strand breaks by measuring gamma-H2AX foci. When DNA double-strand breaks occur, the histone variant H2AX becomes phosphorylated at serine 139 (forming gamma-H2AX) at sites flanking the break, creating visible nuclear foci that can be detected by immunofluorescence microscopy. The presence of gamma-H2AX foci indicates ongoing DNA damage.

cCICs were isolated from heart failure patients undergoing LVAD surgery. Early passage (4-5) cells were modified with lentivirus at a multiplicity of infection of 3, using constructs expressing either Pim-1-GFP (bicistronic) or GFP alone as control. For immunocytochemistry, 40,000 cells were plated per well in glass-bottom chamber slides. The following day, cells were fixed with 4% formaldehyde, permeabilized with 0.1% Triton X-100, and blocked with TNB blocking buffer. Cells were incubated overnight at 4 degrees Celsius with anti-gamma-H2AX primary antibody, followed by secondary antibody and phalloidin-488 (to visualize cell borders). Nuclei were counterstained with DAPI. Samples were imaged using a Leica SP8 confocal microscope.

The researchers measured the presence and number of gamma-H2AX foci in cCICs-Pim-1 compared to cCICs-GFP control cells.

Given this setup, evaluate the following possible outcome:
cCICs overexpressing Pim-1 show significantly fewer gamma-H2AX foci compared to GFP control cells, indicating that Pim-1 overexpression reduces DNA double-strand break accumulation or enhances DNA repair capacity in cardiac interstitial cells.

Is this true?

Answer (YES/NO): NO